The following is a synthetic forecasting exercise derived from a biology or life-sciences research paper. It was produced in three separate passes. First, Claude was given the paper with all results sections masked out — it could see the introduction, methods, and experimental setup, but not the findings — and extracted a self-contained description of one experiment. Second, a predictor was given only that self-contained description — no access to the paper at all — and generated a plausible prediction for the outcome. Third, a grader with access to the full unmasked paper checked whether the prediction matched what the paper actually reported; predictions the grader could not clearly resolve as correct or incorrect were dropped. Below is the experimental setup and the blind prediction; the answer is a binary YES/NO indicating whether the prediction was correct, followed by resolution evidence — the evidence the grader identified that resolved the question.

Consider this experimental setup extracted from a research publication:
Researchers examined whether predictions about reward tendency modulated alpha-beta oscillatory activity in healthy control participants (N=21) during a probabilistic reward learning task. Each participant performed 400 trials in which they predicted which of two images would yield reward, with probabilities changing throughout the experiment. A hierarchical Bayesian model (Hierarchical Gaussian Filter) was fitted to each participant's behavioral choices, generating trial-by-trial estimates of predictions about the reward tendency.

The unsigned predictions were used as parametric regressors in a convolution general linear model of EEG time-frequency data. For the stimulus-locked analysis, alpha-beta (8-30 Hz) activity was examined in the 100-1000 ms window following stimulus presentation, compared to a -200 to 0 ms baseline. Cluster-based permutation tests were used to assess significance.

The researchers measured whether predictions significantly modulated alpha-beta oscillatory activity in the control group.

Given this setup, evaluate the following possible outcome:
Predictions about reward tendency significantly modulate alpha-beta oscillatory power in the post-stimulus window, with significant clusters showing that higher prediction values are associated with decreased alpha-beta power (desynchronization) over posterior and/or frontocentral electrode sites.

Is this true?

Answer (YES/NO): NO